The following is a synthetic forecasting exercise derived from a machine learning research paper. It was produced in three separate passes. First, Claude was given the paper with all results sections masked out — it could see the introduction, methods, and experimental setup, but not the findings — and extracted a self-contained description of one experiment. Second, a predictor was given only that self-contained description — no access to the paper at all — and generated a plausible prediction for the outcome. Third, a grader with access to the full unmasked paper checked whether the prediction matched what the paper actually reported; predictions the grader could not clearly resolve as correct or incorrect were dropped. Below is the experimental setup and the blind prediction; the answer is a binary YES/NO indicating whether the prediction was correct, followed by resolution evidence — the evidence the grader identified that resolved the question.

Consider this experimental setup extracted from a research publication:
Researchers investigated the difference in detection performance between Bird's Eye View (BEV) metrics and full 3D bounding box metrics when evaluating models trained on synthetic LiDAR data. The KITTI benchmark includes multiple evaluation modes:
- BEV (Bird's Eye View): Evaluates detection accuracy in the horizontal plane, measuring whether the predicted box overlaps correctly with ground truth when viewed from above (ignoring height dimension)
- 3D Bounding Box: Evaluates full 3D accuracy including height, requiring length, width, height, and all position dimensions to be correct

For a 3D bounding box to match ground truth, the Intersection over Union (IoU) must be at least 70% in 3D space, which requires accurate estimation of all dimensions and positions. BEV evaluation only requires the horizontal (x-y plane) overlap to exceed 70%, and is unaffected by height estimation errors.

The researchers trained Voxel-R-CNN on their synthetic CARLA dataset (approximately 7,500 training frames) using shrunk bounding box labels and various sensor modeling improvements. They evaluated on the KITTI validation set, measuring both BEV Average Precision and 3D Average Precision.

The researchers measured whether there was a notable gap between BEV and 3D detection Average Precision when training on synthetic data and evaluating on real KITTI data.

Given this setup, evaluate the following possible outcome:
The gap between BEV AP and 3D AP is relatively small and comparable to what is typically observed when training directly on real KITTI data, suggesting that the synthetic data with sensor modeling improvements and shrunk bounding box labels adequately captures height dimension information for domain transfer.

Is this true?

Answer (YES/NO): NO